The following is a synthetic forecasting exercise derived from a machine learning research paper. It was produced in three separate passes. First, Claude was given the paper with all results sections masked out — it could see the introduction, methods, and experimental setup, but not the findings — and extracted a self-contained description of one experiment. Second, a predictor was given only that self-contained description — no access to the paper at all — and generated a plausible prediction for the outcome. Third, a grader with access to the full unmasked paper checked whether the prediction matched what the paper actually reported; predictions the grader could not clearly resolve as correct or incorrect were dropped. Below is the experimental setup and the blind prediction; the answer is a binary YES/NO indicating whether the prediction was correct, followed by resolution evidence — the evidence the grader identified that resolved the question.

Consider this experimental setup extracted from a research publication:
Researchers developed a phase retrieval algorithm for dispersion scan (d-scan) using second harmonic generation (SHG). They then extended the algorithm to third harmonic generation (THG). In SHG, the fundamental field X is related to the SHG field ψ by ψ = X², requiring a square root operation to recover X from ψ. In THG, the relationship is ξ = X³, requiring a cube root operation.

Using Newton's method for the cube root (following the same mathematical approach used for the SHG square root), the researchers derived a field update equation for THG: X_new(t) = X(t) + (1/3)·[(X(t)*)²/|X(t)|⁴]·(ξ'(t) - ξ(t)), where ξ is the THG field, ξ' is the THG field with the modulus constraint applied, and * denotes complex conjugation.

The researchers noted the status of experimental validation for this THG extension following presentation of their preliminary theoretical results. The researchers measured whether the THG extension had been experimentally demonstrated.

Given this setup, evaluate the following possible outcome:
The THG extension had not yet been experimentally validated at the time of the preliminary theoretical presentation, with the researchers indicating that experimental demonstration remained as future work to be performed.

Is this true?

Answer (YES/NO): NO